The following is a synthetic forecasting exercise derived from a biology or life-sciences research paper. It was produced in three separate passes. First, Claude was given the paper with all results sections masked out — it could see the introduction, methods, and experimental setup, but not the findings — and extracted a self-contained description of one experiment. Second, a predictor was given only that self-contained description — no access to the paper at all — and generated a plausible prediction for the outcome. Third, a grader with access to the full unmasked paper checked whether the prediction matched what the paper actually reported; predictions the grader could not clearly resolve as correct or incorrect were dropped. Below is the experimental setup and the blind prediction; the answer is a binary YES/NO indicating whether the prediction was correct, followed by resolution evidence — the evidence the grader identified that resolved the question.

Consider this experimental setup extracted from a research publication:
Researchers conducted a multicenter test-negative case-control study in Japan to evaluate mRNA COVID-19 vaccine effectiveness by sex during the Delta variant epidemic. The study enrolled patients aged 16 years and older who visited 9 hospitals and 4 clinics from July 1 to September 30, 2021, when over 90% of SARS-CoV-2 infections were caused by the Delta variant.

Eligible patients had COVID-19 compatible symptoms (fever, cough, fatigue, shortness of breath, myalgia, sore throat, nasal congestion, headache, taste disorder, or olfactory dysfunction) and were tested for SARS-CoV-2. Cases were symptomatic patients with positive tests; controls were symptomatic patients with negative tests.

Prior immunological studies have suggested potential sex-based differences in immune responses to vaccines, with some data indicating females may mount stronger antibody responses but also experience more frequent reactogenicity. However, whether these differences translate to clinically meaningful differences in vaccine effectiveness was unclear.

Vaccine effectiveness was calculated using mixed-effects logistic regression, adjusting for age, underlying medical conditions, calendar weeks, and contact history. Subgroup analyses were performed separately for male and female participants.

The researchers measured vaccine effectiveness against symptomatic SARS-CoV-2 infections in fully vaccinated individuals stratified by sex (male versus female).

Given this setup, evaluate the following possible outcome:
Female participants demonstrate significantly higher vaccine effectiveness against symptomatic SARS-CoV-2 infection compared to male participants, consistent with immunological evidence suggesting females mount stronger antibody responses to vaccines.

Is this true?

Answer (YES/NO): NO